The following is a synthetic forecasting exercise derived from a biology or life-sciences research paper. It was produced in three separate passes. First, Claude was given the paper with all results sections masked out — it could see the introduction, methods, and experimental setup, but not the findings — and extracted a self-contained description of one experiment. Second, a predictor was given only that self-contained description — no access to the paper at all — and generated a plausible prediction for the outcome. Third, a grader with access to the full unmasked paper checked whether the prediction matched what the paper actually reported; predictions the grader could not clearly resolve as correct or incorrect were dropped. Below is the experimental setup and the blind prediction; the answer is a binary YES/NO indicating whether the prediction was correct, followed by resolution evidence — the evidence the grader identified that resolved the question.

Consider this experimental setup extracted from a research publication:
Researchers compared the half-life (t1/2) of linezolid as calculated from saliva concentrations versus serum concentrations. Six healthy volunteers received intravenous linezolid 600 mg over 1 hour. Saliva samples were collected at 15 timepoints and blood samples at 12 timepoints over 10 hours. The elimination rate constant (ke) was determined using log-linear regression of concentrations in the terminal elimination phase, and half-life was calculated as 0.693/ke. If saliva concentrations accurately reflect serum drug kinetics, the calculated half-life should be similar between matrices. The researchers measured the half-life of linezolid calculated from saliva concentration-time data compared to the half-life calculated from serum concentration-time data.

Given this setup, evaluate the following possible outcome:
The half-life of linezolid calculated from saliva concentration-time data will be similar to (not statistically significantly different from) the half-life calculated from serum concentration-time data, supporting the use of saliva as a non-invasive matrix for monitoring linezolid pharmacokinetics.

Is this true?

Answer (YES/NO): YES